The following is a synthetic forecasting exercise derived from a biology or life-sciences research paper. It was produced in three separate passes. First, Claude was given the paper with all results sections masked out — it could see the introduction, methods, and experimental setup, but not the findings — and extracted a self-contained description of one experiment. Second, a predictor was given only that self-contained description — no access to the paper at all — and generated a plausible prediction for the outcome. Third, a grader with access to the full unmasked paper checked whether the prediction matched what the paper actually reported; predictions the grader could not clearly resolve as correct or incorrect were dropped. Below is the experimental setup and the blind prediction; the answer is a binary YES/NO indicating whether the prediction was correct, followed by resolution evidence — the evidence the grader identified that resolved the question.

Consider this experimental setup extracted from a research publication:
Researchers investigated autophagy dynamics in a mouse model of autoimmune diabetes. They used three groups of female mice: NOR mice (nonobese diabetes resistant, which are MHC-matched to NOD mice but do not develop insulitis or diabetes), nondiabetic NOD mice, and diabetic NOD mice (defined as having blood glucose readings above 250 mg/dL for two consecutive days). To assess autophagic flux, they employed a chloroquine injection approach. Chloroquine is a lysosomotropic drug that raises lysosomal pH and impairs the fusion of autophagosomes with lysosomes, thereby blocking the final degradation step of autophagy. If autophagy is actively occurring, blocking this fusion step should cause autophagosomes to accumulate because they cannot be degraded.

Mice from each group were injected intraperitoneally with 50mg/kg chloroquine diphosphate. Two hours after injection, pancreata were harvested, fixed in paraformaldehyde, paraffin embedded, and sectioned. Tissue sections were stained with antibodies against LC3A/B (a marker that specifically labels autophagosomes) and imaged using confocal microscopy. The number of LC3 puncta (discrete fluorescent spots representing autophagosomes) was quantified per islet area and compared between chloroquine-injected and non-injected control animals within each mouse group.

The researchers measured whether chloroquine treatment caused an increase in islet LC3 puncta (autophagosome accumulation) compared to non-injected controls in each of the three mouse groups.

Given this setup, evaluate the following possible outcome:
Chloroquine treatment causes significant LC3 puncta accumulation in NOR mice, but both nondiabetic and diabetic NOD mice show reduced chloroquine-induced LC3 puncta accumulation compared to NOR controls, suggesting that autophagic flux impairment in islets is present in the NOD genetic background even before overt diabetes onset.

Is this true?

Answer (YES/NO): NO